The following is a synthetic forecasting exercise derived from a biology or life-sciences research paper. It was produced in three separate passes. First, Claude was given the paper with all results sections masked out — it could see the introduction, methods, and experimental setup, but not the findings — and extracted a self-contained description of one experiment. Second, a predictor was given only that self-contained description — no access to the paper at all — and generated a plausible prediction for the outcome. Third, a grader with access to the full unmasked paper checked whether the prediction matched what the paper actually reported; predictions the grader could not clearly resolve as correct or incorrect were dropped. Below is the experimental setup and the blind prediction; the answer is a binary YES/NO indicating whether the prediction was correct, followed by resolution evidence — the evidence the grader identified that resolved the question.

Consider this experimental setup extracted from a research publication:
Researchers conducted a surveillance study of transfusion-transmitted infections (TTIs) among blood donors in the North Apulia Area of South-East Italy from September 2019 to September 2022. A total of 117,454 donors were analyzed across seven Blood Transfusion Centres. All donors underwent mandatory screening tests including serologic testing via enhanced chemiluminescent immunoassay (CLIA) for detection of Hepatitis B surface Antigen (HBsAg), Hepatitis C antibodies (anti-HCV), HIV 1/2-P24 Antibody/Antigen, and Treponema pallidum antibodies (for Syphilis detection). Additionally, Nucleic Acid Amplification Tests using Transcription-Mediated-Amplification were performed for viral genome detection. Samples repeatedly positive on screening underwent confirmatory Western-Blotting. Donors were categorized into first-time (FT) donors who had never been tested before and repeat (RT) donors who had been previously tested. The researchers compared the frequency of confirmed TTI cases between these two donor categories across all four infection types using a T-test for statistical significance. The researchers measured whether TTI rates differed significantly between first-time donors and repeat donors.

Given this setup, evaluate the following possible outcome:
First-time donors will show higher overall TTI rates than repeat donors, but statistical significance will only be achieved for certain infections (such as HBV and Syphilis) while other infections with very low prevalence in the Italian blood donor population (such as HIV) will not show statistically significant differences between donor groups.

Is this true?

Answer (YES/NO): NO